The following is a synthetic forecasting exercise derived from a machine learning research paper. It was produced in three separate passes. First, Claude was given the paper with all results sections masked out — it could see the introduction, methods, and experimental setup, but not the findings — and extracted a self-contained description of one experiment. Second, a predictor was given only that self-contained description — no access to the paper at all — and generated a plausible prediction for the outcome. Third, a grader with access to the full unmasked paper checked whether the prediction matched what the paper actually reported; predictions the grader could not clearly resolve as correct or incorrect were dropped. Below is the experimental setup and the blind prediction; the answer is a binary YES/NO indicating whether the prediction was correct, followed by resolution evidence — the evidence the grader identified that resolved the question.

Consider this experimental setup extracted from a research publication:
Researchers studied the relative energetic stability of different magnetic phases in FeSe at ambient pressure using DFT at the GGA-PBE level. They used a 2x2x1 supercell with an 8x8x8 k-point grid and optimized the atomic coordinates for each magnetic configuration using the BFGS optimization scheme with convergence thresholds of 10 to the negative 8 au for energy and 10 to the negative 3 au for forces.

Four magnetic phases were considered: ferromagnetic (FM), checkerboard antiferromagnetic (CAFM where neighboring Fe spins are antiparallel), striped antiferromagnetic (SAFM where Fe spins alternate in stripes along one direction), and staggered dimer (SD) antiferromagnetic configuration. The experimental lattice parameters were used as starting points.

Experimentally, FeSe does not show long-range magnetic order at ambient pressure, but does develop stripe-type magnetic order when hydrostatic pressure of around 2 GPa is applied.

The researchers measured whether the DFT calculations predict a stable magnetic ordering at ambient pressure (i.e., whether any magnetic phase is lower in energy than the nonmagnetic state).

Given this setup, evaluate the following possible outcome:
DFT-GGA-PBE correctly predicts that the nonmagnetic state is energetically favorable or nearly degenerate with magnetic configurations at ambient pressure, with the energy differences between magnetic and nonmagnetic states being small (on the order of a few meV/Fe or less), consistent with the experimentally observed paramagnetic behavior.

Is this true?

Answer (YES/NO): NO